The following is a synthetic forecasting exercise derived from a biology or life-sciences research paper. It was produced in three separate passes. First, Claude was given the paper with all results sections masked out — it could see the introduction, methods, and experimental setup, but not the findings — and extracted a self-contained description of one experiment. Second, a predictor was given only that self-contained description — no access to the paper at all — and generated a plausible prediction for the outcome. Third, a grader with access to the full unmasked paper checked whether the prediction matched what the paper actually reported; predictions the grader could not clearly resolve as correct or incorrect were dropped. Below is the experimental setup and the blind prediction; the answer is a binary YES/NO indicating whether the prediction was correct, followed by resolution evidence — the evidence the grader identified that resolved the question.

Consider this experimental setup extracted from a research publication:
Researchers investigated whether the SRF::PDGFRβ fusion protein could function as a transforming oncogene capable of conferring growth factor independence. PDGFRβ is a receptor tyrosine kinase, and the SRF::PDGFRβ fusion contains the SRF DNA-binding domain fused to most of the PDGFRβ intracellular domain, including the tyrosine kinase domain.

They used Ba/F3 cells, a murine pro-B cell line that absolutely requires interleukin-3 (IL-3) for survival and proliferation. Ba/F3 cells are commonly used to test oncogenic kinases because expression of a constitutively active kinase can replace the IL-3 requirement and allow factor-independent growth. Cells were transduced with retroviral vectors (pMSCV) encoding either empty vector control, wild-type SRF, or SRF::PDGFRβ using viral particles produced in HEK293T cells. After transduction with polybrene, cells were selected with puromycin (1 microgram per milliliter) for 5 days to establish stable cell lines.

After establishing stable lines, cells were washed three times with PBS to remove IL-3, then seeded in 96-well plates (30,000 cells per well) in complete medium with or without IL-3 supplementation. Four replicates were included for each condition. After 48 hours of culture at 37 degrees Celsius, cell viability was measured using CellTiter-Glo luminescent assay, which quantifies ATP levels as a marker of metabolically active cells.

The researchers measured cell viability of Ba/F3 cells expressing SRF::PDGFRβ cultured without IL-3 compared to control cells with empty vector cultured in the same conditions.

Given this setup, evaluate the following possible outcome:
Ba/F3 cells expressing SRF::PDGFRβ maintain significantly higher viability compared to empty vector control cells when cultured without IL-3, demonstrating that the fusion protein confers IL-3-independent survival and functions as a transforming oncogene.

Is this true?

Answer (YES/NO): YES